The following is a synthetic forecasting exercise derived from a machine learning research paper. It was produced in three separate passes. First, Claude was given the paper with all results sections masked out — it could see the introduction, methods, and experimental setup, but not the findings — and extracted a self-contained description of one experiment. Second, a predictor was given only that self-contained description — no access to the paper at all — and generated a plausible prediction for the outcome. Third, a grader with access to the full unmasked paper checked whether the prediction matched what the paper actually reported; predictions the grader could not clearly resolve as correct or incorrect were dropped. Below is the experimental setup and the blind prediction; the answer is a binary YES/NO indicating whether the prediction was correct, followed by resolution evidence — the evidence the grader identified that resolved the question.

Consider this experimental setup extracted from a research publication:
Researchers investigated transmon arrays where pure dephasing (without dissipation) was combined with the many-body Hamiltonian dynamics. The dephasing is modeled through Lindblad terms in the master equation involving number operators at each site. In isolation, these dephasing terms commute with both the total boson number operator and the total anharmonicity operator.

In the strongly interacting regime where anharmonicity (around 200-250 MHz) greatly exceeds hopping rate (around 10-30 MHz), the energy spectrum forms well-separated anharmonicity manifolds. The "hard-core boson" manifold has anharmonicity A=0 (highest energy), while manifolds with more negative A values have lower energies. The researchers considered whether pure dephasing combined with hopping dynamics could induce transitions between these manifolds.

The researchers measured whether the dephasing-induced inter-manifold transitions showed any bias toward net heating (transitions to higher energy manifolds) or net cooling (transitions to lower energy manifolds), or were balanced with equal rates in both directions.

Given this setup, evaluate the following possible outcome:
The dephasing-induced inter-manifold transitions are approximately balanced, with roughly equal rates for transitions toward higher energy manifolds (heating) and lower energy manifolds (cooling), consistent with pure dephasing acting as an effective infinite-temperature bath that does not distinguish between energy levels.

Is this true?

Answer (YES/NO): YES